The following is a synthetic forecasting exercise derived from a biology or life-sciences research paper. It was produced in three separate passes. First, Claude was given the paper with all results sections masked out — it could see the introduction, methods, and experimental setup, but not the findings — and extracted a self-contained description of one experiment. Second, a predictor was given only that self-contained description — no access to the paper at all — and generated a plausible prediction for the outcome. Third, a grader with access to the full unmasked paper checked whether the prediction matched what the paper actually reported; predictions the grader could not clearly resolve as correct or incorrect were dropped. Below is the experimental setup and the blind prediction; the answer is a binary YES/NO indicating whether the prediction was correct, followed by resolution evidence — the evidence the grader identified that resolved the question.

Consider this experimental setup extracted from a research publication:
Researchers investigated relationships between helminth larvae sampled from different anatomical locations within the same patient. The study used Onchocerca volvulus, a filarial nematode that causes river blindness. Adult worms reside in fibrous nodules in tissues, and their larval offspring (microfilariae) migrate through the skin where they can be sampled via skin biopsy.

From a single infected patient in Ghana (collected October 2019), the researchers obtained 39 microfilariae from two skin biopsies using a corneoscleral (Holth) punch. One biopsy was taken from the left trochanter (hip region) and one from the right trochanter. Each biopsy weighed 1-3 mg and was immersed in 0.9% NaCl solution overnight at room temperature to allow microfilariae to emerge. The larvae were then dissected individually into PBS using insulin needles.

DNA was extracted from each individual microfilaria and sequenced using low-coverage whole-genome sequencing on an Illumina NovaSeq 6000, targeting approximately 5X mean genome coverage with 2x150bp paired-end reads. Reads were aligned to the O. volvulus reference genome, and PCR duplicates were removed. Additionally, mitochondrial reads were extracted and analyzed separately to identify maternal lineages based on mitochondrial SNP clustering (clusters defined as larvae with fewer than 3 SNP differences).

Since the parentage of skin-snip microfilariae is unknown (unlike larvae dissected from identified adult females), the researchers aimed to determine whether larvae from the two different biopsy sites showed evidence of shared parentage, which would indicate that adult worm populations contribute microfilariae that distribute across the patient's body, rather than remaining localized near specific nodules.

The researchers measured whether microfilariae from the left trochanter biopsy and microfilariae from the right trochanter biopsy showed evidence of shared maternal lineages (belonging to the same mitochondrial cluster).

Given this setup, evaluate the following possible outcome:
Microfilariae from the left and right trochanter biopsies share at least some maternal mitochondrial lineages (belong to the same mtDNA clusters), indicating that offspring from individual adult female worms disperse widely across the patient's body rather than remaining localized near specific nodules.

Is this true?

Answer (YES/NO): YES